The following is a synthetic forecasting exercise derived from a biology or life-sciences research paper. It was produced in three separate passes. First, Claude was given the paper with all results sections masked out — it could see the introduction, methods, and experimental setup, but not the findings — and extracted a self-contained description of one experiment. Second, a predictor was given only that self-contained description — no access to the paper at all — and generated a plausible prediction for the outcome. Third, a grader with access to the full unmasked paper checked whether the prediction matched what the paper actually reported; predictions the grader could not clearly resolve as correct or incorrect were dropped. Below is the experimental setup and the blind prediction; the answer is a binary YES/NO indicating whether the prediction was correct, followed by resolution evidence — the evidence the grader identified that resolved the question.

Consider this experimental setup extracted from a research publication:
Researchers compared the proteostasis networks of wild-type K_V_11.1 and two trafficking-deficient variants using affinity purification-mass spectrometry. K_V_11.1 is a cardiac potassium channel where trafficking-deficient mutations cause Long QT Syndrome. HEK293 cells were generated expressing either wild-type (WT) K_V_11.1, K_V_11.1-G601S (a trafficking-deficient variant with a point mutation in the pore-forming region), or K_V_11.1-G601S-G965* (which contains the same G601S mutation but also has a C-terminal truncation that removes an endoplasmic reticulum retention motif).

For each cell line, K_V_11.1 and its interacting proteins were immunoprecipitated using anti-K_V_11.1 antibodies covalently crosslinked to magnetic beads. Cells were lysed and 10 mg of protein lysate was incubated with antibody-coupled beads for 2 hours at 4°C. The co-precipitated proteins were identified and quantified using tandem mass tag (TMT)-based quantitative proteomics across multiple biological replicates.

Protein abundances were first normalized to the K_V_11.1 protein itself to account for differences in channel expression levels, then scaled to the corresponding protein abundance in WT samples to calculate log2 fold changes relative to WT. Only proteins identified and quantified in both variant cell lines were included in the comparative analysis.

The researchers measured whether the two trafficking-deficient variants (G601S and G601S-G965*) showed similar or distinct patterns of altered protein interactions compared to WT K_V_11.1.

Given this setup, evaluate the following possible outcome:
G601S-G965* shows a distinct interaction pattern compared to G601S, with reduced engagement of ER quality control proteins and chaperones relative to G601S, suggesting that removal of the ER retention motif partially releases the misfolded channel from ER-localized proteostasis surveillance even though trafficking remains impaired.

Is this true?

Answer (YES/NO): YES